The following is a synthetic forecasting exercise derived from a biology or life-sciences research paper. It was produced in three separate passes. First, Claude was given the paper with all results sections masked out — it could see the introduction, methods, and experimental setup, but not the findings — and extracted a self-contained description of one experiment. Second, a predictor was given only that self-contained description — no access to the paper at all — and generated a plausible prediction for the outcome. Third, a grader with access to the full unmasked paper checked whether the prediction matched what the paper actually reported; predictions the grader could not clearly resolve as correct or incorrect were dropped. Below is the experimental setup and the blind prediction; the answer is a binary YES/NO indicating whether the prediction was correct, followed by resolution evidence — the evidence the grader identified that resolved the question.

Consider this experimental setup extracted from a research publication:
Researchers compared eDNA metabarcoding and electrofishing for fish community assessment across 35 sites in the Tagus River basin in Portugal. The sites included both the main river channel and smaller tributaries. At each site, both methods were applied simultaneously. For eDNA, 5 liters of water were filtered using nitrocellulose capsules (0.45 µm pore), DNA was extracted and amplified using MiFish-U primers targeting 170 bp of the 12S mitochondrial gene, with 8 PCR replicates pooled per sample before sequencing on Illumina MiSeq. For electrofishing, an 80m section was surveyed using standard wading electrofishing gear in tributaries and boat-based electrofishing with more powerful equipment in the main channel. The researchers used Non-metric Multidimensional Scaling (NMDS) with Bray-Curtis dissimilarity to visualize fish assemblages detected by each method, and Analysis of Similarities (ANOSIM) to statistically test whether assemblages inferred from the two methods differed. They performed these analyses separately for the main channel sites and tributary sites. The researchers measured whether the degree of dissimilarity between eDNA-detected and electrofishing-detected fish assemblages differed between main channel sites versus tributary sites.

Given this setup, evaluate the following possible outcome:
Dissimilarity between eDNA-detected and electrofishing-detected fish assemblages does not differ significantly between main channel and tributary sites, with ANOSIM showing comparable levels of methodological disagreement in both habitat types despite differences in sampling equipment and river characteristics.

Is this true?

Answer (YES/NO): NO